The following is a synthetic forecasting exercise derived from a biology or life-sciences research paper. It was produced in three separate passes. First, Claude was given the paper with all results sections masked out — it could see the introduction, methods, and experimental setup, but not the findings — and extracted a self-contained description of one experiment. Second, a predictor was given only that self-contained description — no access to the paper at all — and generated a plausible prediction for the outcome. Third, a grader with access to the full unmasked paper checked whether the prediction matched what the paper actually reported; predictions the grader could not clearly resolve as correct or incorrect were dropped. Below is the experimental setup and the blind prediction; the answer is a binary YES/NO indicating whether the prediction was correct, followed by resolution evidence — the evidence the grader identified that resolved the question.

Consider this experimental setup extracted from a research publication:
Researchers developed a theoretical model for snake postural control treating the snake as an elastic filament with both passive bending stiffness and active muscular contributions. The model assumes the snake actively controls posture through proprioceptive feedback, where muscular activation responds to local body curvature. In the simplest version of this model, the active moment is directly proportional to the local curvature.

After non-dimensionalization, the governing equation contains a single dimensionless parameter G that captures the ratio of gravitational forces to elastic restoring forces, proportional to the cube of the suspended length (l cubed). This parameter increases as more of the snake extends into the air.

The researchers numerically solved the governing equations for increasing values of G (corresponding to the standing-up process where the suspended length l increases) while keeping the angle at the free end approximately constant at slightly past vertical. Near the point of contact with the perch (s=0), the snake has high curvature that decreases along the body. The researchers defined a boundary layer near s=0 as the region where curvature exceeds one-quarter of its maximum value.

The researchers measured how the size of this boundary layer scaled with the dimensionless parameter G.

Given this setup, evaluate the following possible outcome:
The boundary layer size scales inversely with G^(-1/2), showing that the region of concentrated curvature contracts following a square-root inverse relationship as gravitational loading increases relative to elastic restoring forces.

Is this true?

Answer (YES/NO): YES